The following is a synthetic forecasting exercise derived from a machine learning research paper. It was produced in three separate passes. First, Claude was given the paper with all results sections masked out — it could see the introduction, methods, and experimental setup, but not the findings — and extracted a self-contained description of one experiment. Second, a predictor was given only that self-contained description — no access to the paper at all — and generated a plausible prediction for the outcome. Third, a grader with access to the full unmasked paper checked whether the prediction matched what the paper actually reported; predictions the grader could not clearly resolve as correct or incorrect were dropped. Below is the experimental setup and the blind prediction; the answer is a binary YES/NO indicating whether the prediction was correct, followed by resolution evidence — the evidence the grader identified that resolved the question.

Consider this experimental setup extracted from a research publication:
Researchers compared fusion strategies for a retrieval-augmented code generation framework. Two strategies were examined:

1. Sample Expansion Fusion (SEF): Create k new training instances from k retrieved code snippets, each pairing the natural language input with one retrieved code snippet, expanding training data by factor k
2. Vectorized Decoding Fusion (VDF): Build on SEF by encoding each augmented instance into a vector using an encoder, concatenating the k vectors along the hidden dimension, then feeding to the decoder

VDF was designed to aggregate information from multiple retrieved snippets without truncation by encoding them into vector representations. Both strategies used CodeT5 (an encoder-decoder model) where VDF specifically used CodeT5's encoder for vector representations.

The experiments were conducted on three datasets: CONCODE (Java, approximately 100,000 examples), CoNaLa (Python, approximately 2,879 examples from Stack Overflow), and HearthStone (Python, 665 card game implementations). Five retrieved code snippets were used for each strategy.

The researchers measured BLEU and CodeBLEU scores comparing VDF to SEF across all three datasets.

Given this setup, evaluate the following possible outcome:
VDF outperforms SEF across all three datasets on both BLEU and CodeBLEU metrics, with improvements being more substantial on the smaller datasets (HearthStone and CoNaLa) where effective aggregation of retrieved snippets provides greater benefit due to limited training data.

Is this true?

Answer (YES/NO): NO